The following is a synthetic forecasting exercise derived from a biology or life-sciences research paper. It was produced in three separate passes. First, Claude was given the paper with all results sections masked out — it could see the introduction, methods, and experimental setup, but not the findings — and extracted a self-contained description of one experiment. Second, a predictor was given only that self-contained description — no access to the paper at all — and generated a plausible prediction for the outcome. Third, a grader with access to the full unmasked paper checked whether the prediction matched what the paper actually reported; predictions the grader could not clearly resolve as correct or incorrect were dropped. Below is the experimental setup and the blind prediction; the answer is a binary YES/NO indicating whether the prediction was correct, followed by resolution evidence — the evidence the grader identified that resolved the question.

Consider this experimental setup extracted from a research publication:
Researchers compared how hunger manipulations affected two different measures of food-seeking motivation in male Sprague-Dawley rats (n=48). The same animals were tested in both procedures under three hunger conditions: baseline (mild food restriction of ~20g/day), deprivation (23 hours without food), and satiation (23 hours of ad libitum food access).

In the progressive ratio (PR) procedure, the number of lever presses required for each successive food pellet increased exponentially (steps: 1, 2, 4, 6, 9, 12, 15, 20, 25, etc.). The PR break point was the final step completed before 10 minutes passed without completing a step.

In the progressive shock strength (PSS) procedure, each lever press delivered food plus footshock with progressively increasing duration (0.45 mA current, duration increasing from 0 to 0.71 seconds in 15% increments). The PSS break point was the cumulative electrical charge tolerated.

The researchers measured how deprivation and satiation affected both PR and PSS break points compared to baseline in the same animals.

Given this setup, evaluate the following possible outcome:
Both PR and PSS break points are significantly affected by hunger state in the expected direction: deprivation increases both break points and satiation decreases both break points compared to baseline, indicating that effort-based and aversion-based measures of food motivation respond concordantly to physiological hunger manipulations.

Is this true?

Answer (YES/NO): YES